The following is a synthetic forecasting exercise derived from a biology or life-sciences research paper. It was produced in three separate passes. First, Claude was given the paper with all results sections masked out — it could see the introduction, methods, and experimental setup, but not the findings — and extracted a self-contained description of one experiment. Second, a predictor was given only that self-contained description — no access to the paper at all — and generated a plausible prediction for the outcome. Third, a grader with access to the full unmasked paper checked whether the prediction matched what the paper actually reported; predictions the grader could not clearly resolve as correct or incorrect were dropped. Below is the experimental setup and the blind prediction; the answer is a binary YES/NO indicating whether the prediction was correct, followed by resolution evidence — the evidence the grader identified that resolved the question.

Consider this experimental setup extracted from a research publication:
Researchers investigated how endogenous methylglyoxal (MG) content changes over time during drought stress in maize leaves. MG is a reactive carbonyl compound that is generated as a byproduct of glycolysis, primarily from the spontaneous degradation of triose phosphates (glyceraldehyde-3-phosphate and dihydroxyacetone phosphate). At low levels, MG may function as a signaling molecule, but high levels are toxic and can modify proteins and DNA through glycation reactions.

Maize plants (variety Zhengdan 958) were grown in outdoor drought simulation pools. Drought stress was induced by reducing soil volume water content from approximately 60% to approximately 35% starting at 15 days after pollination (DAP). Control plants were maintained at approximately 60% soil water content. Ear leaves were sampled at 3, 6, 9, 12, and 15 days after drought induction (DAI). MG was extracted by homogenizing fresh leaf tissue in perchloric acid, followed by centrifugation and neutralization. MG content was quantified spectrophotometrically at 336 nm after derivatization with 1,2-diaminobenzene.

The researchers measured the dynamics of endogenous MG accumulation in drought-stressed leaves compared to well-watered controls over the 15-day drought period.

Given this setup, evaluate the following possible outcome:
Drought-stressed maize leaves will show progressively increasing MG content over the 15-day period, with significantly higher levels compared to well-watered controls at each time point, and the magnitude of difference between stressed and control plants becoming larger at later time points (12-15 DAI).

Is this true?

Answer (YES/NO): NO